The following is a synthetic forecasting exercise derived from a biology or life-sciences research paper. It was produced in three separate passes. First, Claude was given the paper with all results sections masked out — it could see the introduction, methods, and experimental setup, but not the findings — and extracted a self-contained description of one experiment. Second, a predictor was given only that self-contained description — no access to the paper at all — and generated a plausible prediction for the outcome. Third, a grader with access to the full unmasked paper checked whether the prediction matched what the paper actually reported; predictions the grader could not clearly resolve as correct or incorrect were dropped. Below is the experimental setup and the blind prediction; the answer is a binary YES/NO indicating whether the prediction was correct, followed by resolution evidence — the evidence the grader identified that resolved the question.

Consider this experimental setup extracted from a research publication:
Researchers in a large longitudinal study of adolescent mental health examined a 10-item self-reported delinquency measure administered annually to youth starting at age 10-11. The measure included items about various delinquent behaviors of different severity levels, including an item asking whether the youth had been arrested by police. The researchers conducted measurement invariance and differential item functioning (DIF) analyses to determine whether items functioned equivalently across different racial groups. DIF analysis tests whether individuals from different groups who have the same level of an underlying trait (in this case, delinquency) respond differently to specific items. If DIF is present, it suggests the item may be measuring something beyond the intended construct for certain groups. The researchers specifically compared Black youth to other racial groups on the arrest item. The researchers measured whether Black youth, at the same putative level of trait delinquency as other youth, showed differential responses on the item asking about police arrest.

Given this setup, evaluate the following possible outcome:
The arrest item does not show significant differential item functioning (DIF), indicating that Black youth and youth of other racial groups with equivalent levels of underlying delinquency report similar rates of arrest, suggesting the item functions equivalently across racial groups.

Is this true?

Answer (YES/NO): NO